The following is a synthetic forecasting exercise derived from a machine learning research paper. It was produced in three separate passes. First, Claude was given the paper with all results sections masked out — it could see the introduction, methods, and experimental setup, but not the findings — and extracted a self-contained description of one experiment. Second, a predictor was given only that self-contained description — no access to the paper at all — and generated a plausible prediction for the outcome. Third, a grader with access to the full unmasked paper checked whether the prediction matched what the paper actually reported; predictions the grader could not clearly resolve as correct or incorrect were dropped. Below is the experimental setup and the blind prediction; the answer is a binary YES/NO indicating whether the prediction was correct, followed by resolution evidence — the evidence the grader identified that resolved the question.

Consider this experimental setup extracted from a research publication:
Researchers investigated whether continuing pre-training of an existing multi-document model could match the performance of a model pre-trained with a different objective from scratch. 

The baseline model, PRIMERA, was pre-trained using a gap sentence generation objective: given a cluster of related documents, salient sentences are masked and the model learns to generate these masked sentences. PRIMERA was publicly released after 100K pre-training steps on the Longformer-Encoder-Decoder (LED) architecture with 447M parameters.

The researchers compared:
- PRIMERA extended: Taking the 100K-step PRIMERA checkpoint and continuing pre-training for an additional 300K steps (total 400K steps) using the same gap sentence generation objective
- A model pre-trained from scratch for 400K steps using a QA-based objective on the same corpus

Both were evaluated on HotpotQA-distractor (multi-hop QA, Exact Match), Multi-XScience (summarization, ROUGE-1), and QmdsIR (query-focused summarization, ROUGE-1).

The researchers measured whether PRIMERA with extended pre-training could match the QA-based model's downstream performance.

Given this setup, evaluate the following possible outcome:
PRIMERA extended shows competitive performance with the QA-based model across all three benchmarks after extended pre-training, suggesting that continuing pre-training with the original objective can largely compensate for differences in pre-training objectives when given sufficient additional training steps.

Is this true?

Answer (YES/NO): NO